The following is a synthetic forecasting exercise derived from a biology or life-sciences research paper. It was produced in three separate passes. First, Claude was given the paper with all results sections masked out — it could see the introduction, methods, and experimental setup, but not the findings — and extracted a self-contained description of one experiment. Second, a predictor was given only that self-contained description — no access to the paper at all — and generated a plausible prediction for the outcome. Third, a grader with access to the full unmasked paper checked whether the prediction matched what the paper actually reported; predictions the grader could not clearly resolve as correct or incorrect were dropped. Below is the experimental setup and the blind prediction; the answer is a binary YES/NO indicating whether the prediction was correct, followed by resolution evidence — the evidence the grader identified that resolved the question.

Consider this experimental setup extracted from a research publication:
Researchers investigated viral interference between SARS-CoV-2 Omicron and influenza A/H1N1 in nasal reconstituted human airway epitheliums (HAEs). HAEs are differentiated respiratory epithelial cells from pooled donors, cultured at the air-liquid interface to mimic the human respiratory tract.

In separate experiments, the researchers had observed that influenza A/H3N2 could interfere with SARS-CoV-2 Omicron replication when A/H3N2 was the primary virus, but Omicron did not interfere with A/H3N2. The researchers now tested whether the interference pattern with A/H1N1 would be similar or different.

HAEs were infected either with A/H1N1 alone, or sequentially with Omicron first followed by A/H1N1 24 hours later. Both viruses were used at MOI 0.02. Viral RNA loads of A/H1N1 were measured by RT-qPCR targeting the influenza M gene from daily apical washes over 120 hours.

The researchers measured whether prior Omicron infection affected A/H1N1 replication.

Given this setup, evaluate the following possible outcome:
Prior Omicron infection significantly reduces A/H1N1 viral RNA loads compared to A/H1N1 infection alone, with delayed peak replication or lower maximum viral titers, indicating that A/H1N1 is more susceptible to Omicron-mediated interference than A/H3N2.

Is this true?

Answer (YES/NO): YES